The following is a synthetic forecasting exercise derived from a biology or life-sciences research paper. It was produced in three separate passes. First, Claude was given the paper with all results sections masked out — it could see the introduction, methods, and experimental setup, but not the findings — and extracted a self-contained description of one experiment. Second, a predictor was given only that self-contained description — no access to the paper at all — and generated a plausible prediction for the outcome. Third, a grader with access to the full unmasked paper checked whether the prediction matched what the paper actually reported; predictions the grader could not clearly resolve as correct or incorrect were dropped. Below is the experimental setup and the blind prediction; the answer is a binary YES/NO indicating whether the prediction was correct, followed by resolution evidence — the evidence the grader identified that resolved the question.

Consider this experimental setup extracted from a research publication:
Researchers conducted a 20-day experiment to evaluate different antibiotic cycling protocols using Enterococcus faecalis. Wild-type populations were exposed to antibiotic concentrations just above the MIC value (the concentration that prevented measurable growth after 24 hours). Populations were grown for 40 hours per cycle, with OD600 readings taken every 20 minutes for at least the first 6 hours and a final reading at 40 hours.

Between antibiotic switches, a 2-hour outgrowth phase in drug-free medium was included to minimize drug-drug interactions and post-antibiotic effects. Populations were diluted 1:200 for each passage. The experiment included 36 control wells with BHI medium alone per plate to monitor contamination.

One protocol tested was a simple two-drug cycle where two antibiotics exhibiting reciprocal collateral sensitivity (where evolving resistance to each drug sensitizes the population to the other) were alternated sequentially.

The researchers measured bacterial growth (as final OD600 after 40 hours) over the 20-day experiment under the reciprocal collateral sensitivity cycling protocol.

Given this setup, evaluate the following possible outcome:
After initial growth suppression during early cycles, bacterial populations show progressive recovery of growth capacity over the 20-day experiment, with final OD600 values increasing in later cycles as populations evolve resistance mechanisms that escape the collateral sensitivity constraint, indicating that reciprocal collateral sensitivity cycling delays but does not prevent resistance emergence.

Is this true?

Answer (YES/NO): YES